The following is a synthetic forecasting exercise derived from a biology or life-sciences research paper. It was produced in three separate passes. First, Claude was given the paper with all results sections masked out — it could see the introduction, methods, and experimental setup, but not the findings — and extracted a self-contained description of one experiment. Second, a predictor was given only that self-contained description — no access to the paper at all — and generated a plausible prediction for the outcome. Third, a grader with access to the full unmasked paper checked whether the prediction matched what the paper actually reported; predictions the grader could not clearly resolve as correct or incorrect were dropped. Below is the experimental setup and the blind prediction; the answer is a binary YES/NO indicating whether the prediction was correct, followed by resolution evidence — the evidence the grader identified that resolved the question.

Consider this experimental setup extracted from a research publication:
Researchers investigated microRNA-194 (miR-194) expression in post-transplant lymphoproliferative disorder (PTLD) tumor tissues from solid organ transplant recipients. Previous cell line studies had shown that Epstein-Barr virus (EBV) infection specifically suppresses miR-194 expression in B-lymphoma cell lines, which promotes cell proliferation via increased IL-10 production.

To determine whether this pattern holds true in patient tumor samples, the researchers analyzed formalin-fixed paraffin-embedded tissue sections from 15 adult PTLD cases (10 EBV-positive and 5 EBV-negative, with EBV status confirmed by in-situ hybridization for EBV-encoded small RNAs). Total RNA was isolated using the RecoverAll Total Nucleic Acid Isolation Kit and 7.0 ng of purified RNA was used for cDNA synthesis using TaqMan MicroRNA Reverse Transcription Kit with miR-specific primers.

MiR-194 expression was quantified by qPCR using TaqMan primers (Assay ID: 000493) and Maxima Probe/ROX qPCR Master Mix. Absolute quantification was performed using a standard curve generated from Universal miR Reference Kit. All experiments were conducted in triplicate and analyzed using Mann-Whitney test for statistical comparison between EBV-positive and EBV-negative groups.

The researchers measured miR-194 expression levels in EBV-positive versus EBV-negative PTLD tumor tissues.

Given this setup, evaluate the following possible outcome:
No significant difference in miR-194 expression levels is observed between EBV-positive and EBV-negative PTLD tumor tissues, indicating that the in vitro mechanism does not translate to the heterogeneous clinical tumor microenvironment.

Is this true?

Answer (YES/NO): NO